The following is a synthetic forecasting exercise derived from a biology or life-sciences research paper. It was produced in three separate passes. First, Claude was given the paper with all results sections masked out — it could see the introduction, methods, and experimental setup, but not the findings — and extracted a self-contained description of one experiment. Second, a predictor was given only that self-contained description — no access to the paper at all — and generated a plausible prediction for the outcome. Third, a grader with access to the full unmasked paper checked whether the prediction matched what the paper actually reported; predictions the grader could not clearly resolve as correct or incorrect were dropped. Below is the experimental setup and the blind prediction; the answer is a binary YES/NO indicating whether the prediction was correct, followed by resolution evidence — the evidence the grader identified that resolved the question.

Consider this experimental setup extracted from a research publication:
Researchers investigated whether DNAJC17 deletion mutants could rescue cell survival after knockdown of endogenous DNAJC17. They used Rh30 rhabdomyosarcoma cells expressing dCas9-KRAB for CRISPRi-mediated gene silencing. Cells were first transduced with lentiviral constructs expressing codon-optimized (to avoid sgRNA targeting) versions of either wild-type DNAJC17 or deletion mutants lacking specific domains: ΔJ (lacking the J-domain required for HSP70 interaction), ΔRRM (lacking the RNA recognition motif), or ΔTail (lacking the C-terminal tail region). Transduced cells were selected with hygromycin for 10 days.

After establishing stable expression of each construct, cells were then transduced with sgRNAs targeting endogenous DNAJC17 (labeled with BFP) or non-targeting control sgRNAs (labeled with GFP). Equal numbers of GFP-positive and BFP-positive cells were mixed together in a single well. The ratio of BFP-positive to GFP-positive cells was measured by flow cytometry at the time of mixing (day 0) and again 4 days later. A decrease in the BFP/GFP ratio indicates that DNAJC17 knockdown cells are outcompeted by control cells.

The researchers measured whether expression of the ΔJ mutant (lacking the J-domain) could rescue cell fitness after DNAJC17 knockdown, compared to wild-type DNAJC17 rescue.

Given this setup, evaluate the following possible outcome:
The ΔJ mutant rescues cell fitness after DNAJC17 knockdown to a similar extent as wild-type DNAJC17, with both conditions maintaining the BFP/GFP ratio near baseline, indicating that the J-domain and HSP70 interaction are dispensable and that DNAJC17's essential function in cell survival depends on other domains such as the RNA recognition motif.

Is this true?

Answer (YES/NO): NO